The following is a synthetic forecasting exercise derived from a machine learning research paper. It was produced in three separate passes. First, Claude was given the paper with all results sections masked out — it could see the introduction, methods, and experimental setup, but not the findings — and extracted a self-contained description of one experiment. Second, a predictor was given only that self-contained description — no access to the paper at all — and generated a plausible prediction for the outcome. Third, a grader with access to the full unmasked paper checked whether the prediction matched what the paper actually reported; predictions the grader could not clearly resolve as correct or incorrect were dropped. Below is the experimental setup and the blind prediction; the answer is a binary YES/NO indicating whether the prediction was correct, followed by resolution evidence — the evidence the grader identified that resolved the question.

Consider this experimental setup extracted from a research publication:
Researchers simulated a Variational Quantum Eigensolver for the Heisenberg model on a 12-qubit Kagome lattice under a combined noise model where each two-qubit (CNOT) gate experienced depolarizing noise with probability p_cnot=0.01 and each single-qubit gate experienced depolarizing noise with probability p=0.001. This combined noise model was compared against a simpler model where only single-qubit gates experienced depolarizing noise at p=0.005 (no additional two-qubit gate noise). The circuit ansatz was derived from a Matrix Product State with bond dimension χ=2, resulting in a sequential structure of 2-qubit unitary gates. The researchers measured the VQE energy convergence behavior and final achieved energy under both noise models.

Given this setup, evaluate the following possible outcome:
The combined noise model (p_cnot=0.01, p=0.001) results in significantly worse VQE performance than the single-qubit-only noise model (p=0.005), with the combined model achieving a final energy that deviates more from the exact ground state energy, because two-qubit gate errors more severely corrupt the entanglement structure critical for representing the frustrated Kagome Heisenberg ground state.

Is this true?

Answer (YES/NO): YES